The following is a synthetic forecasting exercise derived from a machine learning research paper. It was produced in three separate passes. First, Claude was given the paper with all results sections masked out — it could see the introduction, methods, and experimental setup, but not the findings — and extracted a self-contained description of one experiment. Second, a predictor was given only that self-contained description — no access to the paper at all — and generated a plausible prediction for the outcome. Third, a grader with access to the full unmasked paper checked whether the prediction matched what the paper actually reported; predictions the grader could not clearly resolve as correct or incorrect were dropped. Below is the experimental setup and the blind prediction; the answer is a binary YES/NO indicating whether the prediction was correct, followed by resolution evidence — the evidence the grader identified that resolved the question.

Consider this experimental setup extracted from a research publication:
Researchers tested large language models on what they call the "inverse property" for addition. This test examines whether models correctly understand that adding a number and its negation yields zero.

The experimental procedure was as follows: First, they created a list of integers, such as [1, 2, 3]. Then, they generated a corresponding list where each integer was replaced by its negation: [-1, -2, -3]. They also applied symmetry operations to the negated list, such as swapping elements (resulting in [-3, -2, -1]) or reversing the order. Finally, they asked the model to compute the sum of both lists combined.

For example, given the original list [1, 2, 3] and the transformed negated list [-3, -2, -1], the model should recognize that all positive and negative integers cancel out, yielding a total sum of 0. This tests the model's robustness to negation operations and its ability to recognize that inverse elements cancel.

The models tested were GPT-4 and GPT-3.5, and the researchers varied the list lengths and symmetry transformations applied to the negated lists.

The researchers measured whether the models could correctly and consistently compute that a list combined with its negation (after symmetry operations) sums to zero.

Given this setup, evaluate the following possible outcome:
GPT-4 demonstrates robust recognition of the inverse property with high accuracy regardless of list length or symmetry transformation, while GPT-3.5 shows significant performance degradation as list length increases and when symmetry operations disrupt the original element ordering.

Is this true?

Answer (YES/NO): NO